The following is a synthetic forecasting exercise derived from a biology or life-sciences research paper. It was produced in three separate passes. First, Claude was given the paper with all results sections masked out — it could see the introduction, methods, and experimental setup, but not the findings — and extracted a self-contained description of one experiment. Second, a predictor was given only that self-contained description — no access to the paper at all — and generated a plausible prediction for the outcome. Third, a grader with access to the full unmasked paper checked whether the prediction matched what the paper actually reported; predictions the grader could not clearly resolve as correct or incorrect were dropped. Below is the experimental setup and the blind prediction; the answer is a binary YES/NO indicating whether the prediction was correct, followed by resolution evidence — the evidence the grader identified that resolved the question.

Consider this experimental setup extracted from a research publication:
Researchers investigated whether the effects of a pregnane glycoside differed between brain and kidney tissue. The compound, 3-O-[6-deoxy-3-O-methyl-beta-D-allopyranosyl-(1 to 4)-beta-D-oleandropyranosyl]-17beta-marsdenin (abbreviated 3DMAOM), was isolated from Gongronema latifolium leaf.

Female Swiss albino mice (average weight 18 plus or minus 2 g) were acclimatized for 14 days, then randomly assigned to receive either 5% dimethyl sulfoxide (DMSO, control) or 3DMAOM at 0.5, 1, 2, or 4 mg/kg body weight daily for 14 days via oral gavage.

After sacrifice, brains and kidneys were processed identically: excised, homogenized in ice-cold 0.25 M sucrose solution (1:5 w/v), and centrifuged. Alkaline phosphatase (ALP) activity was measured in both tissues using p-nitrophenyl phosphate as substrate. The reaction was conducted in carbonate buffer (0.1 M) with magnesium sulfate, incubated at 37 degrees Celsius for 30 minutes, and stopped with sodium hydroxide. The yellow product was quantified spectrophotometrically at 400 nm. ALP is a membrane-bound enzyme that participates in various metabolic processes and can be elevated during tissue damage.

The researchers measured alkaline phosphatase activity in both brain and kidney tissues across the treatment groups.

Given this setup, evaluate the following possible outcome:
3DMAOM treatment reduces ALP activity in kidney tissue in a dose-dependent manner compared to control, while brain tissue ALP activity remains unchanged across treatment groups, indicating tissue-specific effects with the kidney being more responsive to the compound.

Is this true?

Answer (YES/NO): NO